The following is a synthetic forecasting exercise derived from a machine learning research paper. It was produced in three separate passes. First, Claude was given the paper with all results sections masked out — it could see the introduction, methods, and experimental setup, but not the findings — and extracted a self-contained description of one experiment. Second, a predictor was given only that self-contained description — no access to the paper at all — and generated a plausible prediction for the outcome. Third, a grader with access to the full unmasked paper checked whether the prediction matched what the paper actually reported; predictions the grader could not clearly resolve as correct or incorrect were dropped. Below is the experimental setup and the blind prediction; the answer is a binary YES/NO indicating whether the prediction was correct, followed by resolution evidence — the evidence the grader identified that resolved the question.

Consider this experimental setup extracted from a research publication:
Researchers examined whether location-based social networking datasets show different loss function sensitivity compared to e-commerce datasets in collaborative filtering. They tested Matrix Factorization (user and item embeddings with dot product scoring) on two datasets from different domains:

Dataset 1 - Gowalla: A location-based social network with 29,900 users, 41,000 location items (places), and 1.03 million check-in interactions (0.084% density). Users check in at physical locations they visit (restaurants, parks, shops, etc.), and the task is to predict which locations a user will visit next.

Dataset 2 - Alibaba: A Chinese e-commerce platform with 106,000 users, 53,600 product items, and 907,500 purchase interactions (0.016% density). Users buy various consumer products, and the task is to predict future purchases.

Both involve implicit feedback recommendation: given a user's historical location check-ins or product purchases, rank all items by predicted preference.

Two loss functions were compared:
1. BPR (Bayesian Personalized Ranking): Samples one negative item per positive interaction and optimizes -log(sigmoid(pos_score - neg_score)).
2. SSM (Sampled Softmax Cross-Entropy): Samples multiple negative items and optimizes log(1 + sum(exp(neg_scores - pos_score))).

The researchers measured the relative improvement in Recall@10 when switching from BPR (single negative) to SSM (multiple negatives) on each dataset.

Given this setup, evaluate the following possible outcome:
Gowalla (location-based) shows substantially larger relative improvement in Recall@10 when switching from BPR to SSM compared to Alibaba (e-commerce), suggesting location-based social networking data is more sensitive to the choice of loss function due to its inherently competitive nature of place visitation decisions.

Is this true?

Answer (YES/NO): NO